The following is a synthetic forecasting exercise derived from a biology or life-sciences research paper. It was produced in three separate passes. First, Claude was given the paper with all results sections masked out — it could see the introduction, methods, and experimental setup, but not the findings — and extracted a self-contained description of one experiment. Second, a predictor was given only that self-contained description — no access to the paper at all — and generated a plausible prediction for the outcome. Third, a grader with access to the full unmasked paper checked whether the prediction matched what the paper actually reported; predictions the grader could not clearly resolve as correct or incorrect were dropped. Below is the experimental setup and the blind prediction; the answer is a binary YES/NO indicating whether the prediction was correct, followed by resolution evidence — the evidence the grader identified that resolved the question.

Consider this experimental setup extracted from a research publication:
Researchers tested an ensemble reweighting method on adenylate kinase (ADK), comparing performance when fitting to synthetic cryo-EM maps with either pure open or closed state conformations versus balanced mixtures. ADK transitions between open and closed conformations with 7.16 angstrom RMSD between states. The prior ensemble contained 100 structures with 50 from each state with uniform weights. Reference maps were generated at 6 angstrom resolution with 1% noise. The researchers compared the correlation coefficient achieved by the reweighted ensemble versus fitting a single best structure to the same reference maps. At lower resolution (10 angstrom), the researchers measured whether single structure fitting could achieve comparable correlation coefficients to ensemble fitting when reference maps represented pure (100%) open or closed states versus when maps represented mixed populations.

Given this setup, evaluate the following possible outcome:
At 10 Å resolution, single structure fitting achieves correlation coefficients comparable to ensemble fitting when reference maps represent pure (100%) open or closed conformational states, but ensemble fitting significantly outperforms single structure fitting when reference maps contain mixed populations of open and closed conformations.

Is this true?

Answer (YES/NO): YES